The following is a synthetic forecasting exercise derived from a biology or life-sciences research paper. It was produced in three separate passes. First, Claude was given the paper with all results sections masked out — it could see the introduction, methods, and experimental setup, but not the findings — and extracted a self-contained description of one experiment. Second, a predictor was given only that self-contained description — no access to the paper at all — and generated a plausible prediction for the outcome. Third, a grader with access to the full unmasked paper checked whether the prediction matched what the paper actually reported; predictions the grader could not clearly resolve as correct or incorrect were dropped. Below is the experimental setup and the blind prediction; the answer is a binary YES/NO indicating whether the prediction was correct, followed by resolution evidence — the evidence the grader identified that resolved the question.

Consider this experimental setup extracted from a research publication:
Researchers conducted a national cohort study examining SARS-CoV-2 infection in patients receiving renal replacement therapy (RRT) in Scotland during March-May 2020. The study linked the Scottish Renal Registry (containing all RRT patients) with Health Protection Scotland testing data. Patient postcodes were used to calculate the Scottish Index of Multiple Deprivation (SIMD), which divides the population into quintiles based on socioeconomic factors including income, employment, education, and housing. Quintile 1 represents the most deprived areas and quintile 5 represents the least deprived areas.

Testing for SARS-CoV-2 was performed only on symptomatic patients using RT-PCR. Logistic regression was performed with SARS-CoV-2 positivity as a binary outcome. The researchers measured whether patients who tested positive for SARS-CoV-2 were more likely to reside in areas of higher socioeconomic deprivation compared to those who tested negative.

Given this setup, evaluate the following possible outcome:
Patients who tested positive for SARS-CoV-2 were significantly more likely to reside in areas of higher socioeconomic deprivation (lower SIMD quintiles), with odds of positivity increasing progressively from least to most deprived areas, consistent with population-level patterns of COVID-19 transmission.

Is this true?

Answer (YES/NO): YES